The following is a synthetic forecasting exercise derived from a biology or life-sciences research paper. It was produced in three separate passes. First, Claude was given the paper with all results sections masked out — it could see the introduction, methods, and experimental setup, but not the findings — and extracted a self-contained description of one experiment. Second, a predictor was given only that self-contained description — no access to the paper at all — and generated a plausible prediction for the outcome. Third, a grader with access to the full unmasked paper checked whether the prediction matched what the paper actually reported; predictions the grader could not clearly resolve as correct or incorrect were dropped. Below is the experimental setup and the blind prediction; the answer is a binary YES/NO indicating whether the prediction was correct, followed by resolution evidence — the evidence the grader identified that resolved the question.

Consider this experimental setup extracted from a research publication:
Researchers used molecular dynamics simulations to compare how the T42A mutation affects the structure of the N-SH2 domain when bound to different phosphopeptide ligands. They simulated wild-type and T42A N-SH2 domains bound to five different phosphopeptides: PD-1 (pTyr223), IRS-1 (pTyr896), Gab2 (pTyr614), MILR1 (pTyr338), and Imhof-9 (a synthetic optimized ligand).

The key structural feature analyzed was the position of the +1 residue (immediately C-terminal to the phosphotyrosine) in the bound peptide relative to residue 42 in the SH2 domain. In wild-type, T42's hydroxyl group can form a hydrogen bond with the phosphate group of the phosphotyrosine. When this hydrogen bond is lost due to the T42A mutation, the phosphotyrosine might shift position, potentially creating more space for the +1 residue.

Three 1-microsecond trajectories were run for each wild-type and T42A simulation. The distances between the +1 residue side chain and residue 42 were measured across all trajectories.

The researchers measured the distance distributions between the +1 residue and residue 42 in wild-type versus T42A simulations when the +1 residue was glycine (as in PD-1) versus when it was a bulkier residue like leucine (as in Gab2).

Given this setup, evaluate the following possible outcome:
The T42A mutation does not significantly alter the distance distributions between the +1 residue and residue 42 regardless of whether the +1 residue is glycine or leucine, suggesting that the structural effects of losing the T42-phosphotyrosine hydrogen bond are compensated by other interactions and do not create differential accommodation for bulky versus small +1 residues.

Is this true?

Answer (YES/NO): NO